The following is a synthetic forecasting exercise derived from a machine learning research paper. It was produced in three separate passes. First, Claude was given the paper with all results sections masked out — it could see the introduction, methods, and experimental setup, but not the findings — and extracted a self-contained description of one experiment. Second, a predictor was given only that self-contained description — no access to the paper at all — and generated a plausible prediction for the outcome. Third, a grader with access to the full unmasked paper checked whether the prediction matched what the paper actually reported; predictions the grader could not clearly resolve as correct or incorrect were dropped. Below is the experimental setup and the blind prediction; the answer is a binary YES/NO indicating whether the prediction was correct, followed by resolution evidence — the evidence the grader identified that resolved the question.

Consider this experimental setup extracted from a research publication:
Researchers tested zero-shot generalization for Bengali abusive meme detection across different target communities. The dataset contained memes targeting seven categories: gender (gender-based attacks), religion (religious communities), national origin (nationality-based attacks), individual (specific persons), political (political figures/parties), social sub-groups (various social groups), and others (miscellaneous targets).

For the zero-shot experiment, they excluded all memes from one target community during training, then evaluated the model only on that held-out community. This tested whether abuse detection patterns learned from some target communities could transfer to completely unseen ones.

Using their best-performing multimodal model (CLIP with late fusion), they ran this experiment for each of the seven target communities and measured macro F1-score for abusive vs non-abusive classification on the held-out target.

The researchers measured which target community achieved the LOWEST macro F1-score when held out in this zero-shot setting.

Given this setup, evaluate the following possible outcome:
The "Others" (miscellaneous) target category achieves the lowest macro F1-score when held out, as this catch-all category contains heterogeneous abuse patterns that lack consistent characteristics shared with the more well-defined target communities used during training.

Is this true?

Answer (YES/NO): NO